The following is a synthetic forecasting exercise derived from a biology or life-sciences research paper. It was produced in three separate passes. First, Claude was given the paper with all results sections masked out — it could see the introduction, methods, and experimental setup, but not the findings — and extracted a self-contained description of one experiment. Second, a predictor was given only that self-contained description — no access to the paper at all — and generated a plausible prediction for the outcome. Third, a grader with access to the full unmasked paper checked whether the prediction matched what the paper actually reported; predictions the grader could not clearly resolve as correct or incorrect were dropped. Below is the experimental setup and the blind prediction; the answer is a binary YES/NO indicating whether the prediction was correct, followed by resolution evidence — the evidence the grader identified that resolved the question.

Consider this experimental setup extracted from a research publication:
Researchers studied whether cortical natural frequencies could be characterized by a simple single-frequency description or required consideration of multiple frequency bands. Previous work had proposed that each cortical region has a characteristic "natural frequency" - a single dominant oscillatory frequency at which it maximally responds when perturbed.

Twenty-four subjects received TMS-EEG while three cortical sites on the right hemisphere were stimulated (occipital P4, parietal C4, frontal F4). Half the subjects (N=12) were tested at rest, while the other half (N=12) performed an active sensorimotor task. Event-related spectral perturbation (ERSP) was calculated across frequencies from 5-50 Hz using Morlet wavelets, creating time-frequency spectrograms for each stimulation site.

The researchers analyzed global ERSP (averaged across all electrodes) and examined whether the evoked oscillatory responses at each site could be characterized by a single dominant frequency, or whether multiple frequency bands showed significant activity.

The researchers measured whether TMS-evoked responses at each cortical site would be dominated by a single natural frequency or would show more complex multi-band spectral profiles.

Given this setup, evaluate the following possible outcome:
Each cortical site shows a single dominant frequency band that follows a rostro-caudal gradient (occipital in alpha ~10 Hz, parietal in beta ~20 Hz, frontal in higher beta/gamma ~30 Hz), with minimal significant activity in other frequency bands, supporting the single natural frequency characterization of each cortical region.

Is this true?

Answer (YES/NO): NO